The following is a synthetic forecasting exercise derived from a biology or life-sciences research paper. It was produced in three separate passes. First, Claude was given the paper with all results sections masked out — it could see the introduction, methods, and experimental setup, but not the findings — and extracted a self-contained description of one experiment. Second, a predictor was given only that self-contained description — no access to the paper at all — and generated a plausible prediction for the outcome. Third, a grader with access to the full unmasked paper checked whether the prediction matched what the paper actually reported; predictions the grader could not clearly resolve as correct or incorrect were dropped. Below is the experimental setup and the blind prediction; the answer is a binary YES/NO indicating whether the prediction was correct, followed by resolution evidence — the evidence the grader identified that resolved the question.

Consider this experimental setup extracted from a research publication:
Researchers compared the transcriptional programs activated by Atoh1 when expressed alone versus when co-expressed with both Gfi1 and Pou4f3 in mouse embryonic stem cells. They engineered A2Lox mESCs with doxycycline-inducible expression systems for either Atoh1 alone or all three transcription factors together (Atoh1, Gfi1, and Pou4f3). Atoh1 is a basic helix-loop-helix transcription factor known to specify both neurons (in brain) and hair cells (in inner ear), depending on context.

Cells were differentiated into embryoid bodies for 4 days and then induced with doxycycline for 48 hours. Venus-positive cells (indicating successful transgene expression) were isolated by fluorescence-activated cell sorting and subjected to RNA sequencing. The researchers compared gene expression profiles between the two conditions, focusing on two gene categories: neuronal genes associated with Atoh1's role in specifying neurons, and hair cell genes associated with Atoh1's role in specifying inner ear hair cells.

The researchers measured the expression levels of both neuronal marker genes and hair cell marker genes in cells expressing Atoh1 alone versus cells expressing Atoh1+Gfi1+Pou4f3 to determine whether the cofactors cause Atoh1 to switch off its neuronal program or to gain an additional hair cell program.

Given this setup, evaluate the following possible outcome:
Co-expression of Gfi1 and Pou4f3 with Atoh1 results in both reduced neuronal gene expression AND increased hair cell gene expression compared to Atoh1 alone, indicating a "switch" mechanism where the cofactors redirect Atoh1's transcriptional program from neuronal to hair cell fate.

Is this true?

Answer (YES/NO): NO